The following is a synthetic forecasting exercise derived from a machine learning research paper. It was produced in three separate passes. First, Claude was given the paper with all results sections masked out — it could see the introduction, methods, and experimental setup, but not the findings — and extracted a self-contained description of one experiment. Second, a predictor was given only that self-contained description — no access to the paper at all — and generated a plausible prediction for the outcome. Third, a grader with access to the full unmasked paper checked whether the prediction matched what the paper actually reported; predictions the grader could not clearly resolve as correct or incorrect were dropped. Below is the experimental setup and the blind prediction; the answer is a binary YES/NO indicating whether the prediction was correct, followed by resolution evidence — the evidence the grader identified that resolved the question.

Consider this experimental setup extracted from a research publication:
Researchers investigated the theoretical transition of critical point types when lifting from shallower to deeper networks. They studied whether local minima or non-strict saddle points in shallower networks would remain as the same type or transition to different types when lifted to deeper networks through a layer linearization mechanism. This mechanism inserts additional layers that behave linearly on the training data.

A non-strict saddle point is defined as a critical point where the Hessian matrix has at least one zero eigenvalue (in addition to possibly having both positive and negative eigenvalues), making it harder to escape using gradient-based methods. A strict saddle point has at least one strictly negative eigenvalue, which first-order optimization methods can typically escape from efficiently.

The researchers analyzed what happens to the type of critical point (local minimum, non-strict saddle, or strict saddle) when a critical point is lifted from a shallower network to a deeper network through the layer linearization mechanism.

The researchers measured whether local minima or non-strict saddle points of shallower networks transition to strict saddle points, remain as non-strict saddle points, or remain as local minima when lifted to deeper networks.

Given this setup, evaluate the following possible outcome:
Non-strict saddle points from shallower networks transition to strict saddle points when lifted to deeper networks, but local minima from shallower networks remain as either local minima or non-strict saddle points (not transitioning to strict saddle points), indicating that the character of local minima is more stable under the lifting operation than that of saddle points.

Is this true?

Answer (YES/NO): NO